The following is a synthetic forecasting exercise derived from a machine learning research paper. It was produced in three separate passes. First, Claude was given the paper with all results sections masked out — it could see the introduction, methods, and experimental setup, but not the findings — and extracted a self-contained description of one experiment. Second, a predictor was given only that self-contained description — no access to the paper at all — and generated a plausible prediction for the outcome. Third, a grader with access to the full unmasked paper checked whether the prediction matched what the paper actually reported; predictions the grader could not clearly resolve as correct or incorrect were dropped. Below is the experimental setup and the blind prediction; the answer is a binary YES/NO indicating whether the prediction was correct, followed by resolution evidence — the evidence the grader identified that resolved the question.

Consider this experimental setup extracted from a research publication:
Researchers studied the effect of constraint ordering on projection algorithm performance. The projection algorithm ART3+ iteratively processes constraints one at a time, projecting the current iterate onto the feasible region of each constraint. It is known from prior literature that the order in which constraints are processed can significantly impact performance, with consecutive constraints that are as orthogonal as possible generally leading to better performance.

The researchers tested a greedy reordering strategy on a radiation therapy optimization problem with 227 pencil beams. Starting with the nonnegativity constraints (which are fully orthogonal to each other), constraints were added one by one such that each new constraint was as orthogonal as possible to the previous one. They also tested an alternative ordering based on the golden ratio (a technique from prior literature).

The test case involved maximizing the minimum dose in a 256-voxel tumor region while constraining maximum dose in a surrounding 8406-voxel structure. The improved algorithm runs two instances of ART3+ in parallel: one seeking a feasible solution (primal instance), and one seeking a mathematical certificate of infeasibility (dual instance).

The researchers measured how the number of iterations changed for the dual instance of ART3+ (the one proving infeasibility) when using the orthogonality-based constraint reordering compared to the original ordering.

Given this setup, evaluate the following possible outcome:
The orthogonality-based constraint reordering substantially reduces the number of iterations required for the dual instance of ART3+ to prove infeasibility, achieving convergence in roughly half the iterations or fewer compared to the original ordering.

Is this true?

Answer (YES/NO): NO